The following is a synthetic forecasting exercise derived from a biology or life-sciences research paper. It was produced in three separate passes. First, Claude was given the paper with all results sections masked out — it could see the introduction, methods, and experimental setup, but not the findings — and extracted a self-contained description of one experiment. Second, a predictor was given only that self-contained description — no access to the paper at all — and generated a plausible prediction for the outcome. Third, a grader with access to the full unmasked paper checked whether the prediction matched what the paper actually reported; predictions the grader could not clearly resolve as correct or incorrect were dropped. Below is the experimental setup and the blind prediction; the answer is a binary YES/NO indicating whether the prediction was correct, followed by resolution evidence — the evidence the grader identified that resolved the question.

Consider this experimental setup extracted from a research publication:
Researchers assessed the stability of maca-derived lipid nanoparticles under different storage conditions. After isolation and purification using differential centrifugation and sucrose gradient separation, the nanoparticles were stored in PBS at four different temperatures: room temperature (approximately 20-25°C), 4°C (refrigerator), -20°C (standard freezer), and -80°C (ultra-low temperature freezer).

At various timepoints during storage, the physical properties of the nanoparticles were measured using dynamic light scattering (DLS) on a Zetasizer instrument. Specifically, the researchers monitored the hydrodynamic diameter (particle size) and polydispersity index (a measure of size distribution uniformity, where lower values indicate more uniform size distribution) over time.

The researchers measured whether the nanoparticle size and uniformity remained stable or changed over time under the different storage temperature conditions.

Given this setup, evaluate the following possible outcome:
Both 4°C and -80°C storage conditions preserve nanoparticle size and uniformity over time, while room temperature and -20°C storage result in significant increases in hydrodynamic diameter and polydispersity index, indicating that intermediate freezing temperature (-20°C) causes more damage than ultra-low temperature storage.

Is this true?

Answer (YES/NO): NO